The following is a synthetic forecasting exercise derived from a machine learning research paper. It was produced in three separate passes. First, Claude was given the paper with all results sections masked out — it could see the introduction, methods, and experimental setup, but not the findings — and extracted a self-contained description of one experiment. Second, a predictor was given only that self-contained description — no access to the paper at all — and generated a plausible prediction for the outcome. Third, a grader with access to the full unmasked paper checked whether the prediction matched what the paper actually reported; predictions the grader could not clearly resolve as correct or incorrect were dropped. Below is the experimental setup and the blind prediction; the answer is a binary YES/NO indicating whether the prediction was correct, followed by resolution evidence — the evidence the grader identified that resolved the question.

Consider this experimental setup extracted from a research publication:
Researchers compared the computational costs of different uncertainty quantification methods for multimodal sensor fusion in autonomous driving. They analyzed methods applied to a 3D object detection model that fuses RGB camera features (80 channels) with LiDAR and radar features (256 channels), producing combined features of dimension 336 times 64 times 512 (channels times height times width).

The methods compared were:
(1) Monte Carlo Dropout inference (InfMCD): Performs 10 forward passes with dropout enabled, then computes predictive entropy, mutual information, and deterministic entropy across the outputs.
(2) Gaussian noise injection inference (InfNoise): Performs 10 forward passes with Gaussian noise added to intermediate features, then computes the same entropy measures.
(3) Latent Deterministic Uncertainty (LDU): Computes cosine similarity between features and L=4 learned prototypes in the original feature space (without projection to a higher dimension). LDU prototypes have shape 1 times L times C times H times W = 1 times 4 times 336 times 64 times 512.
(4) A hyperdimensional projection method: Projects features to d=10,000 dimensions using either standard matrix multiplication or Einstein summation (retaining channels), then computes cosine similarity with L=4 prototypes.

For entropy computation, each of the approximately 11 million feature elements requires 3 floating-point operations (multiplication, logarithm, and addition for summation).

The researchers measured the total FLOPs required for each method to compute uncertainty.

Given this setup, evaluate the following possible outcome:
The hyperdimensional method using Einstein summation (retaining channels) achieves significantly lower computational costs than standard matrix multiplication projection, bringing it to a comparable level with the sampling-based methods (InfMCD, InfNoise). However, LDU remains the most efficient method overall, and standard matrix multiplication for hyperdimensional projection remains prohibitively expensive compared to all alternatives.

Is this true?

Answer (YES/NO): NO